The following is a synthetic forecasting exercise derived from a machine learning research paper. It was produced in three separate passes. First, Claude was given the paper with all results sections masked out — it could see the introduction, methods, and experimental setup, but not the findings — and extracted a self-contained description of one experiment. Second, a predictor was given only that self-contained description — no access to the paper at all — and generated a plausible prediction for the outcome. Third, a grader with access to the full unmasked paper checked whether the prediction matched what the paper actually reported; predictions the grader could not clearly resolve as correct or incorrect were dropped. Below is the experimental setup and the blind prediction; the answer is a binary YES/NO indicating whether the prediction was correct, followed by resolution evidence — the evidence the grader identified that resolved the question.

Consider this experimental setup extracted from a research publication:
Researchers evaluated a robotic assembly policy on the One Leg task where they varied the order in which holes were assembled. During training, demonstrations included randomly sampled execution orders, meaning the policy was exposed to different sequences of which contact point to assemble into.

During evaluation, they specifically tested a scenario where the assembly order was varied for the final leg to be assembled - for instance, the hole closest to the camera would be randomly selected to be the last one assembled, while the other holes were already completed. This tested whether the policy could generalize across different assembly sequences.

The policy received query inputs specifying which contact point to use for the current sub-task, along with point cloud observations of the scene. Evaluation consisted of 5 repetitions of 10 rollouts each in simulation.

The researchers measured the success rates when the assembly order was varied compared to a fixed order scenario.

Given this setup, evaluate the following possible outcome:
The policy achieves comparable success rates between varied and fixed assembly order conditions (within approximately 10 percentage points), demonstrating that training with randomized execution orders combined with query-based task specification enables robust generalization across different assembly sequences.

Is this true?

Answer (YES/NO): NO